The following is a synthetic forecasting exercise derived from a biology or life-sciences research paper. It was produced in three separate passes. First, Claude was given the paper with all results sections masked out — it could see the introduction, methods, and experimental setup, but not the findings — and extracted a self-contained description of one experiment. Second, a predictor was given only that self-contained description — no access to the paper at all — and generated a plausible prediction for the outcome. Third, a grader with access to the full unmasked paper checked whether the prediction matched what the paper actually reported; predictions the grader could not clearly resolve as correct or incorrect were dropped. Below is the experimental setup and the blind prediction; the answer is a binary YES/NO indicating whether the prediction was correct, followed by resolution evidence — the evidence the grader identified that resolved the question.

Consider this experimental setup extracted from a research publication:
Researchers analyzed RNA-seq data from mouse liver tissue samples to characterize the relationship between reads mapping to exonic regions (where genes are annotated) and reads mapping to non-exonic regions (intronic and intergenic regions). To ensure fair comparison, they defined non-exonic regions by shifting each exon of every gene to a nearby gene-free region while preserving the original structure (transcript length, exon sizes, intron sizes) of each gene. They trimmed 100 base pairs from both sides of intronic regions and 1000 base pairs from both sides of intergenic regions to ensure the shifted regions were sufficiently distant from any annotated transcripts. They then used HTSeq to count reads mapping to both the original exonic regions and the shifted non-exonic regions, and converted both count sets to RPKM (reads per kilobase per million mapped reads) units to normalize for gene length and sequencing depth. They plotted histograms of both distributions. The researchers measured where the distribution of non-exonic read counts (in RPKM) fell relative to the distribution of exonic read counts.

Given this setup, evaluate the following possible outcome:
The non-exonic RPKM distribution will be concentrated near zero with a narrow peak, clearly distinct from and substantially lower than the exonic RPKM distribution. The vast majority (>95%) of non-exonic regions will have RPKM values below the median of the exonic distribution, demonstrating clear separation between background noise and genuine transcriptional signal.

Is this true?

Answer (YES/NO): NO